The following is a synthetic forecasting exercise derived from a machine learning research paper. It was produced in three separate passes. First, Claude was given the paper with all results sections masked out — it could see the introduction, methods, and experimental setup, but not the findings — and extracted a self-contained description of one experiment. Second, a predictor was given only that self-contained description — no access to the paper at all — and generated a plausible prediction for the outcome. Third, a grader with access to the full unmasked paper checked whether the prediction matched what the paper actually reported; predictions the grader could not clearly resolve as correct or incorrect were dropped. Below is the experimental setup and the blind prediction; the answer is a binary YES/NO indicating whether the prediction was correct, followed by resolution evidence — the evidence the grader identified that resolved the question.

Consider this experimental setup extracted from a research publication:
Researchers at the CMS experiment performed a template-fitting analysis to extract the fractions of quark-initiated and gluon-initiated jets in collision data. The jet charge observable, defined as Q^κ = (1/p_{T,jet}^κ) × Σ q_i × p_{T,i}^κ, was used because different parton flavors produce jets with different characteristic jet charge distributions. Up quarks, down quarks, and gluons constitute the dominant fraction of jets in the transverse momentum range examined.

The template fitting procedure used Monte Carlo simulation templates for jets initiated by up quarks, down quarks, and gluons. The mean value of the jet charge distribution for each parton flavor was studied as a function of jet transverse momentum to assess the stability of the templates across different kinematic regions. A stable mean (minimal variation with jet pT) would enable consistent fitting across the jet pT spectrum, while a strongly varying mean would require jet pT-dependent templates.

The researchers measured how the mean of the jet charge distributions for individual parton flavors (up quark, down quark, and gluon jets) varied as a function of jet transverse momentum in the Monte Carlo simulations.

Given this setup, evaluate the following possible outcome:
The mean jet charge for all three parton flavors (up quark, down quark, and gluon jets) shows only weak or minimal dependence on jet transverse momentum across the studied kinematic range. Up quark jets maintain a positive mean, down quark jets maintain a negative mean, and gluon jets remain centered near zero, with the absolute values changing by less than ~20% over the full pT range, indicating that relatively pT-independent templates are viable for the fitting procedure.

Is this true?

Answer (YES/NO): YES